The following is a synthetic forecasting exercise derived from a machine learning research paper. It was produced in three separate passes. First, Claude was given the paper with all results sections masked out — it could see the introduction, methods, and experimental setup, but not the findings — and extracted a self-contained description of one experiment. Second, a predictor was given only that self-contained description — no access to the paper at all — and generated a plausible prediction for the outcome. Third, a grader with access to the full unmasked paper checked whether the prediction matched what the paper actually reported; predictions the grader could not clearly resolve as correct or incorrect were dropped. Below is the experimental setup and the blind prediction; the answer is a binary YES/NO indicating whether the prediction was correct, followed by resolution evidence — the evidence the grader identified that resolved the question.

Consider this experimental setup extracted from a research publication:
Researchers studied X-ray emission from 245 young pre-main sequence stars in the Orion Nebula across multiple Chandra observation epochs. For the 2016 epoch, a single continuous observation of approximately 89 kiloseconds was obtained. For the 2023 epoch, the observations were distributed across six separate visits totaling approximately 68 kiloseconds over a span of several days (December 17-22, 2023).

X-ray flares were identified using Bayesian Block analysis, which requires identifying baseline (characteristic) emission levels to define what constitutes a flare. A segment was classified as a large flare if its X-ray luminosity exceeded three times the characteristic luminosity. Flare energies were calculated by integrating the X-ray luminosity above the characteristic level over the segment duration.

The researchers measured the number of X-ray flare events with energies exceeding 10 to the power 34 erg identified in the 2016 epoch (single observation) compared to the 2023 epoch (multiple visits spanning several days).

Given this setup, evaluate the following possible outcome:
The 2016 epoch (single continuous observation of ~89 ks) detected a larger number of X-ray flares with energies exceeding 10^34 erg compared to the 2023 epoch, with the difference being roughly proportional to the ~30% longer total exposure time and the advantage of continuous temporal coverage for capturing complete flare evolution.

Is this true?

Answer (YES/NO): NO